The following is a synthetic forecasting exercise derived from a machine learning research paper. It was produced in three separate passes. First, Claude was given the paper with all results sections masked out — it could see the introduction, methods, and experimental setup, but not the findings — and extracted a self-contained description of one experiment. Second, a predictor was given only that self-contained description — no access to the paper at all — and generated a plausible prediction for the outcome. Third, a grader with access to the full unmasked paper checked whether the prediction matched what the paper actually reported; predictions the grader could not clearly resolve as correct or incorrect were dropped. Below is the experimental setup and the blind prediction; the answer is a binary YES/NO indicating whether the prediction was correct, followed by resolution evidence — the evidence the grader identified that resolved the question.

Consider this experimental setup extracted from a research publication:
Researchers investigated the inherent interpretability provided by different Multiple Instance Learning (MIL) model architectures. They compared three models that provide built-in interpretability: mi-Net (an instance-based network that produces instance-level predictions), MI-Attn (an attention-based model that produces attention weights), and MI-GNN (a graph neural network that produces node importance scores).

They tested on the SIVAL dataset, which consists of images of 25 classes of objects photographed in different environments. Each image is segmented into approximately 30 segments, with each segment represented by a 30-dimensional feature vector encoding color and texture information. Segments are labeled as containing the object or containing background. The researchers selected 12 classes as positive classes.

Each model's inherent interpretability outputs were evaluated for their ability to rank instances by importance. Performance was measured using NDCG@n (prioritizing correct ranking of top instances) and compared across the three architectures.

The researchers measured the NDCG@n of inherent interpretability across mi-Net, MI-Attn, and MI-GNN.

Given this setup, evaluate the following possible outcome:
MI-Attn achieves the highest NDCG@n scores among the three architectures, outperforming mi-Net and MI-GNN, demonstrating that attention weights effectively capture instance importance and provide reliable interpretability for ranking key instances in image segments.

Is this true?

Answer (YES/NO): NO